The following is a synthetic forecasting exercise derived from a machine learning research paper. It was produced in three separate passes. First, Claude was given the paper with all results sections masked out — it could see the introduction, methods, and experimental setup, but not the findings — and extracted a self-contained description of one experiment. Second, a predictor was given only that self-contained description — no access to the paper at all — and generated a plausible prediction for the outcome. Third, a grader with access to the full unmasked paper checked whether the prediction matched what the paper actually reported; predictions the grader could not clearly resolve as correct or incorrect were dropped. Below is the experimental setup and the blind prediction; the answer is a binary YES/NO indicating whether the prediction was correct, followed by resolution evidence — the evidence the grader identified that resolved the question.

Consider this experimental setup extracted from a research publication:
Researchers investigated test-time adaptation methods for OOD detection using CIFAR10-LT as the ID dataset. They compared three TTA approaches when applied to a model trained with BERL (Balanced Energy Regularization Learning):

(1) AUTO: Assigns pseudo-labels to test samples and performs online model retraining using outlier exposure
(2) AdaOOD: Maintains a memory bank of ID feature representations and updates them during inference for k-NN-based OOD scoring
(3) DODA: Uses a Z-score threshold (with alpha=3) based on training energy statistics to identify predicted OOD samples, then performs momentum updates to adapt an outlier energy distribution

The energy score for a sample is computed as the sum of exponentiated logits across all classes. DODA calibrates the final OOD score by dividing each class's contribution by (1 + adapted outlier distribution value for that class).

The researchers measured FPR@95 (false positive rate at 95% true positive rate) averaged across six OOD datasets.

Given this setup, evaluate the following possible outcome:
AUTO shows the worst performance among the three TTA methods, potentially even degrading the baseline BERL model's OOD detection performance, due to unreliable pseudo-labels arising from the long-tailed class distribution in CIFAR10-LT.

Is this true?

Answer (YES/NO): NO